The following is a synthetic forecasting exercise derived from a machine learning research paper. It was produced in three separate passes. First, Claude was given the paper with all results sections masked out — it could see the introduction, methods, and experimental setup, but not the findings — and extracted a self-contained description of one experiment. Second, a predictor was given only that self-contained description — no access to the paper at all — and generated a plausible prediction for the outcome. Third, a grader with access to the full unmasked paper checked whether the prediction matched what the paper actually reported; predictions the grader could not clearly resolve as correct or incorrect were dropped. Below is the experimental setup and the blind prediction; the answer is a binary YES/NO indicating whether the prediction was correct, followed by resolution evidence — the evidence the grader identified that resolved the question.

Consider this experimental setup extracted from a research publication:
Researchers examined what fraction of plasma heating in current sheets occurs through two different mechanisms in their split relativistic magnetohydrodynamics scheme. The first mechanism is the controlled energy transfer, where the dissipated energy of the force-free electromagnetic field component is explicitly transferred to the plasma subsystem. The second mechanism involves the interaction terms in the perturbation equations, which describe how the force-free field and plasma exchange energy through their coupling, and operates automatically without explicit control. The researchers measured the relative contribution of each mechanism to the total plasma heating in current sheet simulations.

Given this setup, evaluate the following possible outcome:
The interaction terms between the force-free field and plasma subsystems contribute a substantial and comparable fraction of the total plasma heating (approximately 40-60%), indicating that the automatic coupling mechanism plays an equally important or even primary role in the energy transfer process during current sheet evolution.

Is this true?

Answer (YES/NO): YES